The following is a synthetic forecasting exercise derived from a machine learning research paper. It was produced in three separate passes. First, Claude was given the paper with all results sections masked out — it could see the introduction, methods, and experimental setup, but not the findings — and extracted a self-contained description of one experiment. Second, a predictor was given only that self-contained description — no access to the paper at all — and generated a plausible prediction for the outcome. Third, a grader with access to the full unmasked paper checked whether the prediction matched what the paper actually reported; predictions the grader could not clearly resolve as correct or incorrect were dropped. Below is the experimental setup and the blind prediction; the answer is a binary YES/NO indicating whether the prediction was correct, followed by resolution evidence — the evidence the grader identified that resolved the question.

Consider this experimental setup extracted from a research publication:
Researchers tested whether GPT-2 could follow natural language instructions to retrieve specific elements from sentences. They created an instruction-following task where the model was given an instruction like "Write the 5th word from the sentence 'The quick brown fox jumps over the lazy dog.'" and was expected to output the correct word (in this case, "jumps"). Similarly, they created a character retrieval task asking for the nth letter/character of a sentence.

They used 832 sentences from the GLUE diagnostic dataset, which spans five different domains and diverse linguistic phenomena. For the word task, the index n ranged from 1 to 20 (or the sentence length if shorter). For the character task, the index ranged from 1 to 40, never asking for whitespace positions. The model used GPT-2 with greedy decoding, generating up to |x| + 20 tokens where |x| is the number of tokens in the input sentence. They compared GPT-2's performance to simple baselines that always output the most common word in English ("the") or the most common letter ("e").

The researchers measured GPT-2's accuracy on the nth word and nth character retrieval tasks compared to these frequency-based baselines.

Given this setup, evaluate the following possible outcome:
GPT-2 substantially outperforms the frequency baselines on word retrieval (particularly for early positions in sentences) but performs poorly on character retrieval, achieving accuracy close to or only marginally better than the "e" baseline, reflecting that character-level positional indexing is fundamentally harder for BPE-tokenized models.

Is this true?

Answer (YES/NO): NO